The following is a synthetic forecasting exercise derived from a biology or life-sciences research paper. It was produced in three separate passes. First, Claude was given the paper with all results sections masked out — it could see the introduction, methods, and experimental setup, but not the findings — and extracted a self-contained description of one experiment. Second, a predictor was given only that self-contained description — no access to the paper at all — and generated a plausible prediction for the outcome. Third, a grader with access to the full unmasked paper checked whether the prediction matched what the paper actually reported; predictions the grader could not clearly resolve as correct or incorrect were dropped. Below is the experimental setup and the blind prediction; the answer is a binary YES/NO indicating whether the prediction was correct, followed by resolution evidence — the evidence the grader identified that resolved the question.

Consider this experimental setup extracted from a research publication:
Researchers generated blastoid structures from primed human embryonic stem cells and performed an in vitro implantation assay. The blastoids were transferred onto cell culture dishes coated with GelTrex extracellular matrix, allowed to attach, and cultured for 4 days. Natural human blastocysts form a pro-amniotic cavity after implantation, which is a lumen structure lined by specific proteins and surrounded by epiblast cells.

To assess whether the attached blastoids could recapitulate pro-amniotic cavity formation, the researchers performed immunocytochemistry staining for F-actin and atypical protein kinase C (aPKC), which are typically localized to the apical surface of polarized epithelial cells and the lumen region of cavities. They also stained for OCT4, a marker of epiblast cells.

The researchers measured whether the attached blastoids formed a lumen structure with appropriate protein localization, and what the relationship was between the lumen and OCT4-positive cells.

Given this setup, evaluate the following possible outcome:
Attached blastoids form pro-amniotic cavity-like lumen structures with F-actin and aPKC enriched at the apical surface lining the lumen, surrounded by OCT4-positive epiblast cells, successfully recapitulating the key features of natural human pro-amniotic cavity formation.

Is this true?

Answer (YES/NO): YES